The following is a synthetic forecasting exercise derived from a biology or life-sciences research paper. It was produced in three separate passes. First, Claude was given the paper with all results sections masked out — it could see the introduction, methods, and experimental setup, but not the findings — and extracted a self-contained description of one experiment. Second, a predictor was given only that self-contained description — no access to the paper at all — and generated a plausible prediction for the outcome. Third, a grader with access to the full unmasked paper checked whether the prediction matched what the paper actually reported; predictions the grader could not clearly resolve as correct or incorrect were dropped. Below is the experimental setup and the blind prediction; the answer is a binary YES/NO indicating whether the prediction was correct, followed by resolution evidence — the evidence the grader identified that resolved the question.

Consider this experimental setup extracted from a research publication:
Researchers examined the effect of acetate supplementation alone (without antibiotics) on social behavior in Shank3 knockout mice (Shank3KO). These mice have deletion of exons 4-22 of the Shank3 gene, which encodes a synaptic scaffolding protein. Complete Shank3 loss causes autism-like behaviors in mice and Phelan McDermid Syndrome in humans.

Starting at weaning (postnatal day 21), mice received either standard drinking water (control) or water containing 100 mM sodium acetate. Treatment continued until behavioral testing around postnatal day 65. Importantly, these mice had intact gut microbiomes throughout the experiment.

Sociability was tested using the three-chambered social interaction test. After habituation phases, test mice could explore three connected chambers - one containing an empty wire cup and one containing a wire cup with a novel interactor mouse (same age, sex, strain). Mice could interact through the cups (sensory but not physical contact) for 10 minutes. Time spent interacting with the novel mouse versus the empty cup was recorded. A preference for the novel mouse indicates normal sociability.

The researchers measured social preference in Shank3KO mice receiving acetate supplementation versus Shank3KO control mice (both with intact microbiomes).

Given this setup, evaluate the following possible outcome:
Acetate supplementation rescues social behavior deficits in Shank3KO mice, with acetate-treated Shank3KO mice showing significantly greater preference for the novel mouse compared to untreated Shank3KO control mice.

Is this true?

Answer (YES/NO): YES